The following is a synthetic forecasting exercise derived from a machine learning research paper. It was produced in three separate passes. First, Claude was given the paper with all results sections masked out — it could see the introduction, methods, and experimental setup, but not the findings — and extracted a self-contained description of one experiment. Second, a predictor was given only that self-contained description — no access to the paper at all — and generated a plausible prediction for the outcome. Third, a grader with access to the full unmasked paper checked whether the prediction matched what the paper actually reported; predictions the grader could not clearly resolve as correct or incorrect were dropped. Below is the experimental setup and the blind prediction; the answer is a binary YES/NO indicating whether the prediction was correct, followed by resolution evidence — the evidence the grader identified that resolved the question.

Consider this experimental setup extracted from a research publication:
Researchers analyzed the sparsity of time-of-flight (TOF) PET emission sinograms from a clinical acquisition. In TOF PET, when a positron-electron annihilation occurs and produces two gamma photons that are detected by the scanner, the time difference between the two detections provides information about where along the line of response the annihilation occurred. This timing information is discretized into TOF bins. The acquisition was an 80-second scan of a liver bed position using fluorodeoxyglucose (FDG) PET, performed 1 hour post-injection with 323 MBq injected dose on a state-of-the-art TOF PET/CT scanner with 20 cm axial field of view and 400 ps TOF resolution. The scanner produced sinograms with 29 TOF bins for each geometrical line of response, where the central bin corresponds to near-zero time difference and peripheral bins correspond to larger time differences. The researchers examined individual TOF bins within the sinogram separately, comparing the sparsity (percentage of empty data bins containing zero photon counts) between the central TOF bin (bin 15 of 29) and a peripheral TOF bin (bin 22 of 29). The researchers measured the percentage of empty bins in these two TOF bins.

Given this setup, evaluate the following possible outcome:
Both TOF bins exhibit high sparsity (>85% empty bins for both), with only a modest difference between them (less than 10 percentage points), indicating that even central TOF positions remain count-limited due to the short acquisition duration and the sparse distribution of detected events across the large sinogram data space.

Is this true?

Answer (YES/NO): YES